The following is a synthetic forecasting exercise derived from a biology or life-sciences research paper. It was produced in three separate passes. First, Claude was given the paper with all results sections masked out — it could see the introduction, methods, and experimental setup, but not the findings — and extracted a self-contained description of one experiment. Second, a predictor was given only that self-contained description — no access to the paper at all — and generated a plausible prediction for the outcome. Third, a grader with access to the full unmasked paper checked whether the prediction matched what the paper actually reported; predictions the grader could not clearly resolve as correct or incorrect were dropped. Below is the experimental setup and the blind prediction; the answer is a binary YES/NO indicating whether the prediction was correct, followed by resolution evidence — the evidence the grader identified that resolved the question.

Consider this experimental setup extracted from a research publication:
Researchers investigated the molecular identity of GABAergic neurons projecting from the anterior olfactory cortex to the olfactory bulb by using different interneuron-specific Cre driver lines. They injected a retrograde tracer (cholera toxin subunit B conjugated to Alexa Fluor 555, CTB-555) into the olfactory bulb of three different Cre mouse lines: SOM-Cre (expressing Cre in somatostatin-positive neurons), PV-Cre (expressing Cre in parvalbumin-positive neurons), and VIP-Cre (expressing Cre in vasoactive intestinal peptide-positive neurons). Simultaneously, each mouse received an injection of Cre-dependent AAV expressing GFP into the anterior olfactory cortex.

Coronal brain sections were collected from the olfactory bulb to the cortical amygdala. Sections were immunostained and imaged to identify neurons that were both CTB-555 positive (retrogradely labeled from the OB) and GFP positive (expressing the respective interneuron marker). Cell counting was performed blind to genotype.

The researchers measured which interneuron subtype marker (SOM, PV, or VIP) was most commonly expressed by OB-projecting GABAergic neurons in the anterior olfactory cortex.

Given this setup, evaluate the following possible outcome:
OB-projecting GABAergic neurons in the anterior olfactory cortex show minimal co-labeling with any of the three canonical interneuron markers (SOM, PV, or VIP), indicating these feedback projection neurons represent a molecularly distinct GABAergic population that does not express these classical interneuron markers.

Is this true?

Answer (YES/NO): NO